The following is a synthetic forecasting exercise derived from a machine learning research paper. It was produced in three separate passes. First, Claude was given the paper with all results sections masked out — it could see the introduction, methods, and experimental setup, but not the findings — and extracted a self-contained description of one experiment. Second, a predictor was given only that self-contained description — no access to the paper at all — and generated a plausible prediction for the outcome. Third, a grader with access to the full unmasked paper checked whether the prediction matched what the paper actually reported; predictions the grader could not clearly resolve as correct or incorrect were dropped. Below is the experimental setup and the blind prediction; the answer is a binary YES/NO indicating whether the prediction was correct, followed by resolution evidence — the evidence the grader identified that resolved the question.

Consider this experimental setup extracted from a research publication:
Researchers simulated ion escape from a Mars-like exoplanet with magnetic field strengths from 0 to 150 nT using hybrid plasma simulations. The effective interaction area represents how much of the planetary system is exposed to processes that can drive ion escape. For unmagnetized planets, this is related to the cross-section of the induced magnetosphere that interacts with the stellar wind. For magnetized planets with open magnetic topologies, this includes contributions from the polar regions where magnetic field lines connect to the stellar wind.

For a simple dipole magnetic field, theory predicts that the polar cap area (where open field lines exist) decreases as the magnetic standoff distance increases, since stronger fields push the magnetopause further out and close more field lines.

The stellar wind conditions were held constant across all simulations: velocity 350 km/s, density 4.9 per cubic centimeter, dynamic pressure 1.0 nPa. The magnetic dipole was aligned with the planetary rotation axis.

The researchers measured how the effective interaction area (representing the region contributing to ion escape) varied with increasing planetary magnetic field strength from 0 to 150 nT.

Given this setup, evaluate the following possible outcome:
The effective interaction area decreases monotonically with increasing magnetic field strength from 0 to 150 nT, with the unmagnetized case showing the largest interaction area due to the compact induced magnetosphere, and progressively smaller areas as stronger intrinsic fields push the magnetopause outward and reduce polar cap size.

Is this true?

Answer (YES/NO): NO